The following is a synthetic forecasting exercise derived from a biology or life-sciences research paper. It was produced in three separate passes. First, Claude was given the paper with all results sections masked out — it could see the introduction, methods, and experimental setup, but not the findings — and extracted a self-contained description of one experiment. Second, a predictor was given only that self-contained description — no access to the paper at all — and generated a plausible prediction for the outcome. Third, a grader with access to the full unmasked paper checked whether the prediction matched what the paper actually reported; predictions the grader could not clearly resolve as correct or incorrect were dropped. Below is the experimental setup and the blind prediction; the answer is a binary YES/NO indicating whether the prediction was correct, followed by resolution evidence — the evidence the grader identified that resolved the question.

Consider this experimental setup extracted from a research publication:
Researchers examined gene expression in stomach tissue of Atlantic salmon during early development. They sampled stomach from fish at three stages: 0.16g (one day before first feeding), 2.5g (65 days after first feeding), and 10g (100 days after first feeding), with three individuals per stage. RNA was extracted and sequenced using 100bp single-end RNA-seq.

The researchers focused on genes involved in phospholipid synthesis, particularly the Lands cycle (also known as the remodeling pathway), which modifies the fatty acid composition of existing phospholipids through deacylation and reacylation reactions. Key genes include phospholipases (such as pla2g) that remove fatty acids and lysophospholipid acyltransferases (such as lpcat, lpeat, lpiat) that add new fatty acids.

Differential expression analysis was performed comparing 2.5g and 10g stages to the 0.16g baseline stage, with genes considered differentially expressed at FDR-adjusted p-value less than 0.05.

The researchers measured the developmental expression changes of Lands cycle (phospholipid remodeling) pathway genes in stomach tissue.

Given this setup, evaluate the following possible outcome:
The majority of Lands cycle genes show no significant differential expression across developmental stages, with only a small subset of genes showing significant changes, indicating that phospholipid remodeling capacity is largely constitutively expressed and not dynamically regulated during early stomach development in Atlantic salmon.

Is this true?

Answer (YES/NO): YES